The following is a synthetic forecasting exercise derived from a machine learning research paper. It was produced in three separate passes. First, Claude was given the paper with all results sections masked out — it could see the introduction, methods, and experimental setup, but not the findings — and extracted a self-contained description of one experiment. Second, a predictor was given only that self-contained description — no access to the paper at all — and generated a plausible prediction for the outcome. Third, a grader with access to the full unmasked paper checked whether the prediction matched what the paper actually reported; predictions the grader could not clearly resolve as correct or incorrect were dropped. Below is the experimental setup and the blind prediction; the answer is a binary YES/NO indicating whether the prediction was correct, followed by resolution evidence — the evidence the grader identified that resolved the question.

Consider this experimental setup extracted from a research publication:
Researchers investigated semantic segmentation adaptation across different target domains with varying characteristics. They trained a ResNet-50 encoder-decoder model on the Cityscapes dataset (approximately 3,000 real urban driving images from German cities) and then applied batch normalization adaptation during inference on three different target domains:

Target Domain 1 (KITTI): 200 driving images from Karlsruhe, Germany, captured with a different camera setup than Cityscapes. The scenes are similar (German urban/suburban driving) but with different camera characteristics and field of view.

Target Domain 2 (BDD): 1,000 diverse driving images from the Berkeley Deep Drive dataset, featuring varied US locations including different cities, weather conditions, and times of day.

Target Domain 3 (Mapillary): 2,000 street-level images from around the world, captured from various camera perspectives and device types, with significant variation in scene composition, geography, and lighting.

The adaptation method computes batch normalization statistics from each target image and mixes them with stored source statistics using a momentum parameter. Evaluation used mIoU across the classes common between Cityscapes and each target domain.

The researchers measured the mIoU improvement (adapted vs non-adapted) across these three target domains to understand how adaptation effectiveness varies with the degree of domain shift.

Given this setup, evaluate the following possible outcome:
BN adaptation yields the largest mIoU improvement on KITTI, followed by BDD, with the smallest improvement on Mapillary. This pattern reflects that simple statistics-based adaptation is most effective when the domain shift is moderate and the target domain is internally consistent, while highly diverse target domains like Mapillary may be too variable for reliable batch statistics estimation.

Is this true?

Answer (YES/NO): NO